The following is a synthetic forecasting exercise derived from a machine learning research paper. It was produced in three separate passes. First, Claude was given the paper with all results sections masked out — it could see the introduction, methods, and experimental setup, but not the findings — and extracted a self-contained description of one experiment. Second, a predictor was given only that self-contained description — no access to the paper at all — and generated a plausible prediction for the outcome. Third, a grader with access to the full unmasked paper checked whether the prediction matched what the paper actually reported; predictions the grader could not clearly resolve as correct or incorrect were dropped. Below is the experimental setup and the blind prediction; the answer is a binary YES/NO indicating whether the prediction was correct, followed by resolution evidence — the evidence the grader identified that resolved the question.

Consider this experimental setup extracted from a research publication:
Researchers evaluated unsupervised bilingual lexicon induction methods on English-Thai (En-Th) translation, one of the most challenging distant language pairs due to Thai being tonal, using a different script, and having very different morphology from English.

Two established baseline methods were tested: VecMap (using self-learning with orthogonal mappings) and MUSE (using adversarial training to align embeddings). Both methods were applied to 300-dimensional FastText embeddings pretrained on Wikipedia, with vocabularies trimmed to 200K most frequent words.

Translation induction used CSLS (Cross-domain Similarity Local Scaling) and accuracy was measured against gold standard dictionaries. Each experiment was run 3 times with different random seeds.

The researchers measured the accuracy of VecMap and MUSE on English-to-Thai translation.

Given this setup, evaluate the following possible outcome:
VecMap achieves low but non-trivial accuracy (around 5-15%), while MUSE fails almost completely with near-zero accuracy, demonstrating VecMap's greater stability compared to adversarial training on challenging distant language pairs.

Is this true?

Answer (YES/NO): NO